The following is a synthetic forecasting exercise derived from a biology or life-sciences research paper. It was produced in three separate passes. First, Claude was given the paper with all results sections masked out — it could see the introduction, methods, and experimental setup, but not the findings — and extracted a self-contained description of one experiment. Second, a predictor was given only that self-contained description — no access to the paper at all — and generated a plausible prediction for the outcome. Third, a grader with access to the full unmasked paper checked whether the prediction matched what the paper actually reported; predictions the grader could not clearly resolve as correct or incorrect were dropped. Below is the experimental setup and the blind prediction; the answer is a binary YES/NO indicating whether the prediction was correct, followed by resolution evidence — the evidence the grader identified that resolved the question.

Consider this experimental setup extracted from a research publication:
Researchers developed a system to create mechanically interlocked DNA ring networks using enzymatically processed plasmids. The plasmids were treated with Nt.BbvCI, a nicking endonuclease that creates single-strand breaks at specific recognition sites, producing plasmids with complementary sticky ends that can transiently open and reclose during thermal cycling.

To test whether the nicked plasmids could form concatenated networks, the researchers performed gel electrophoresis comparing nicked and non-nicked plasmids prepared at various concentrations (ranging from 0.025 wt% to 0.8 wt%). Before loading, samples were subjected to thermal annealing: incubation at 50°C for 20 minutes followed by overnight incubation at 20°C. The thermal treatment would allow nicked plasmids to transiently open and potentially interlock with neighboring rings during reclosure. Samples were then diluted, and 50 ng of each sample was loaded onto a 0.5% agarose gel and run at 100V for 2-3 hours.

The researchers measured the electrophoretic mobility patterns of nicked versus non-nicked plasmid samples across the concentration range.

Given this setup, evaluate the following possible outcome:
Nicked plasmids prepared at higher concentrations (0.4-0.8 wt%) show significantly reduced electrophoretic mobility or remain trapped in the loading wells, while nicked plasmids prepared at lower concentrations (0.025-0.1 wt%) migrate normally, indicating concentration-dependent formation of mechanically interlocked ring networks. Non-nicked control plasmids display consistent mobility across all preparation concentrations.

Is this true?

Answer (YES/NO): YES